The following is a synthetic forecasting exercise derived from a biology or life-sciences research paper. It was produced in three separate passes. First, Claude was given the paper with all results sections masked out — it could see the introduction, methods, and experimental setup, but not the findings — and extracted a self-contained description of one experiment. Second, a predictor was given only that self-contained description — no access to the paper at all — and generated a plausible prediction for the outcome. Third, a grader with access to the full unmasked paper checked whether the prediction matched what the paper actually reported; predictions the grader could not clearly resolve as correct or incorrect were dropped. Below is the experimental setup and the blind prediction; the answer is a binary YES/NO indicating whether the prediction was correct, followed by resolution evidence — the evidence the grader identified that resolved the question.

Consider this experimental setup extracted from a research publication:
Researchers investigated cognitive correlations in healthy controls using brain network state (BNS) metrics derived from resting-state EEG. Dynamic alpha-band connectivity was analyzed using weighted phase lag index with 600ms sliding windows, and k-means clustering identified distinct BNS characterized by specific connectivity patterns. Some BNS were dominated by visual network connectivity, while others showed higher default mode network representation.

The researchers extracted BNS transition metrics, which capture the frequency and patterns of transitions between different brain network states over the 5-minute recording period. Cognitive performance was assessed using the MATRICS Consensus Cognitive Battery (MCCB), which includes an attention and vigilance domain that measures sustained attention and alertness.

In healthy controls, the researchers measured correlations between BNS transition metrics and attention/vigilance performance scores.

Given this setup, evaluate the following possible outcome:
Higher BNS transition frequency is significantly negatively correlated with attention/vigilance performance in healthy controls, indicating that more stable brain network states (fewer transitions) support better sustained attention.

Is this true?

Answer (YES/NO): NO